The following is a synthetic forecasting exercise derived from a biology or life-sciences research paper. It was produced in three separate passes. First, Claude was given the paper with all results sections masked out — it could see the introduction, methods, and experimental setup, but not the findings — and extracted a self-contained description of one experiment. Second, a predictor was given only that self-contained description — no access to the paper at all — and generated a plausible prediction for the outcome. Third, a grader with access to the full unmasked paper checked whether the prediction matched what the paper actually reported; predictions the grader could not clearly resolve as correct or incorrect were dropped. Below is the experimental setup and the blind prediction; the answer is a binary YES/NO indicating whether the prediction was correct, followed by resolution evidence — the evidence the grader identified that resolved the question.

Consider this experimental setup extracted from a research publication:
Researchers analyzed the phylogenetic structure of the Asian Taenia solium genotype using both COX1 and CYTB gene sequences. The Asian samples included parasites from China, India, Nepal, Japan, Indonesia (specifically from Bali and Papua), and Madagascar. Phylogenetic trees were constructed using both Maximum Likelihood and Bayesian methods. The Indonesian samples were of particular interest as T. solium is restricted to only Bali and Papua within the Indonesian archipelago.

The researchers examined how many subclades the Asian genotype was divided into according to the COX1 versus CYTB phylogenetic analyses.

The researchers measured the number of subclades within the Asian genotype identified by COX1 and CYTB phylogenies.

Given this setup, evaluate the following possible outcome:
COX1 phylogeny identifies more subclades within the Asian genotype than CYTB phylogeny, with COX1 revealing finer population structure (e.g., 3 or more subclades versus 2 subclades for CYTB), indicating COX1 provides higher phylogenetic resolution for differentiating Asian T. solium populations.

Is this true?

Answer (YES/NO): NO